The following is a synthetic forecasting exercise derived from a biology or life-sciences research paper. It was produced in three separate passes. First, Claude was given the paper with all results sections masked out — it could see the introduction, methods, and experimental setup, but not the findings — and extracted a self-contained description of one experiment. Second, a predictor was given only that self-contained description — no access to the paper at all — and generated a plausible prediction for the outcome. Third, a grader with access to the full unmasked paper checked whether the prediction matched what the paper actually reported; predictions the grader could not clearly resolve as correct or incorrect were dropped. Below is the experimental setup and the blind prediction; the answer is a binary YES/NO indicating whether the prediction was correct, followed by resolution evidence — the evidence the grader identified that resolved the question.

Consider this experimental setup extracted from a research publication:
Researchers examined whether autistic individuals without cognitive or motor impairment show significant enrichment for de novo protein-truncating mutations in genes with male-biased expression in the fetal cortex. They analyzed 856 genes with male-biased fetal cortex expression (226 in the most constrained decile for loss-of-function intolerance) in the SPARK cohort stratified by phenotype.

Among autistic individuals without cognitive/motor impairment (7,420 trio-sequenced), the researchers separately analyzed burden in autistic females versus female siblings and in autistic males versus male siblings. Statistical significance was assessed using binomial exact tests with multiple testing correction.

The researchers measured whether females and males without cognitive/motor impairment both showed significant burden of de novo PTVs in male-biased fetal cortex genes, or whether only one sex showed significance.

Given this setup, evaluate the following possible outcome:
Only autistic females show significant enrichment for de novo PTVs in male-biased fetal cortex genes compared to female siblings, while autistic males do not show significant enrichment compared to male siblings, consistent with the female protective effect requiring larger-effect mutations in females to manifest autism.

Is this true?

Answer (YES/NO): YES